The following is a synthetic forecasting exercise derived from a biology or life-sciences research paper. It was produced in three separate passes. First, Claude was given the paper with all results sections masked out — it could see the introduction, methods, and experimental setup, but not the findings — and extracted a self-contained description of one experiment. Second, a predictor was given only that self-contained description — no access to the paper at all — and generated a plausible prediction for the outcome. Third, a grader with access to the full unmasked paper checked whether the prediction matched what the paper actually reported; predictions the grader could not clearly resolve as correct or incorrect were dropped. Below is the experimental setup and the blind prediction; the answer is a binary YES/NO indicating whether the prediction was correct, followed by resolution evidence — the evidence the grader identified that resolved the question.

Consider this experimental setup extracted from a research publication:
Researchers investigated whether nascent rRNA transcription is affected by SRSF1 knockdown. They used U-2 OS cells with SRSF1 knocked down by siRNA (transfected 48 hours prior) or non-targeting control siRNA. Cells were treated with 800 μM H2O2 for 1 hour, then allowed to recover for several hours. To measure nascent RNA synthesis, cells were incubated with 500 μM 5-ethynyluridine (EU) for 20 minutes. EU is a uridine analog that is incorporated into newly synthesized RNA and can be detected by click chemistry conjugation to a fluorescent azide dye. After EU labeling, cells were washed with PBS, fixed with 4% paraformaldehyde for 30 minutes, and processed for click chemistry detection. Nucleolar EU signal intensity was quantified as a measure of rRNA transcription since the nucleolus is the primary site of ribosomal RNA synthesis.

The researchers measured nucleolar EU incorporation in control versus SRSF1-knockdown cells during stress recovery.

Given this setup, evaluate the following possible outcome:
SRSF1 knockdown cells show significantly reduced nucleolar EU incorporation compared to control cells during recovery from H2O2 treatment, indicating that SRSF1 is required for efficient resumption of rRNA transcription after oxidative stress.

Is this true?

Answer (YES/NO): NO